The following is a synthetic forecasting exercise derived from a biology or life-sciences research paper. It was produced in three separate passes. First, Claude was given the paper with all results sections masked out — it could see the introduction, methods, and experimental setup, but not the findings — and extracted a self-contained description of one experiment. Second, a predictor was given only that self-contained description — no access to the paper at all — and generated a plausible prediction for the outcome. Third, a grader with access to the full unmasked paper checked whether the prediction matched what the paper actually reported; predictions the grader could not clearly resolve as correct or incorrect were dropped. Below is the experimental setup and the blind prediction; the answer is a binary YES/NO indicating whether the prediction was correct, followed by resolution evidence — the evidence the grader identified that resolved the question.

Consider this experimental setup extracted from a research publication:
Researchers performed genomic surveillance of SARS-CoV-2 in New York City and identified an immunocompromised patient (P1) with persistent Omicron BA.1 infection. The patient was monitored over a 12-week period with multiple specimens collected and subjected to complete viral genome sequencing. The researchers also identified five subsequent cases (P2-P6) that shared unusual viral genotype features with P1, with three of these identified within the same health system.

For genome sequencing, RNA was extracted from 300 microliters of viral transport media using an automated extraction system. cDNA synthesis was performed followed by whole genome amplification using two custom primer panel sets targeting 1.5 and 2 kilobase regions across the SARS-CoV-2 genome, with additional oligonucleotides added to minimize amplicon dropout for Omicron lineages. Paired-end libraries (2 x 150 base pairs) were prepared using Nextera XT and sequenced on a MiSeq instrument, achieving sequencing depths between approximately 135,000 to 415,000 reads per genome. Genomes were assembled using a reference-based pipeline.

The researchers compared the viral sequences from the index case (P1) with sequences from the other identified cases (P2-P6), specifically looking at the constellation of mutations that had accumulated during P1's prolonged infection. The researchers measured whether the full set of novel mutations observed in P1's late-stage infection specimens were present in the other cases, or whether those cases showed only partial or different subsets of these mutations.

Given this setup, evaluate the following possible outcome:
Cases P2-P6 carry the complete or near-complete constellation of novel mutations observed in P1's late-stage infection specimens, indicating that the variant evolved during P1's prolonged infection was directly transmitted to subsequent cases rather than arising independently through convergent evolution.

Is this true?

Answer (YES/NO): YES